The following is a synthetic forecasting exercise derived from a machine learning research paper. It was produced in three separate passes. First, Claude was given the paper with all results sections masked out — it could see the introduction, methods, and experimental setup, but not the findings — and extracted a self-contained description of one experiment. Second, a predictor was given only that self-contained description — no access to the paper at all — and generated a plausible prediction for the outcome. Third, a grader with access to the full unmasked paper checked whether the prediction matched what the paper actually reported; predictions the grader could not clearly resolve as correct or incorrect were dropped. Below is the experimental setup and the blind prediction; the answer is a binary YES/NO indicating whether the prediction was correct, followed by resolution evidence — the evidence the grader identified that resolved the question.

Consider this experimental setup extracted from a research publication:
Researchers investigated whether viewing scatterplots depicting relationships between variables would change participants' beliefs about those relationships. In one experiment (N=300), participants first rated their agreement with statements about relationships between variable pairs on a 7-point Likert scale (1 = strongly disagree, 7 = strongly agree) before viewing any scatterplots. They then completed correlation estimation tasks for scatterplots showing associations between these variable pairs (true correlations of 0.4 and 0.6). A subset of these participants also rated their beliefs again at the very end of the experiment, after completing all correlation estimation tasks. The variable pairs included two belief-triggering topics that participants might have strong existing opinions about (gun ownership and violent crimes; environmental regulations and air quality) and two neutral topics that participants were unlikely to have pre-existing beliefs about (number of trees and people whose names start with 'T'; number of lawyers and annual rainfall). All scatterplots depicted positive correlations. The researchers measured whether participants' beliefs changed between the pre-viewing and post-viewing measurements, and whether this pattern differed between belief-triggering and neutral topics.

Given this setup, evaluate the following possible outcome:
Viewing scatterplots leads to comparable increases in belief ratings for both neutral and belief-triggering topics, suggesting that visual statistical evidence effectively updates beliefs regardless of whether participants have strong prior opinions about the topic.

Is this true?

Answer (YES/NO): NO